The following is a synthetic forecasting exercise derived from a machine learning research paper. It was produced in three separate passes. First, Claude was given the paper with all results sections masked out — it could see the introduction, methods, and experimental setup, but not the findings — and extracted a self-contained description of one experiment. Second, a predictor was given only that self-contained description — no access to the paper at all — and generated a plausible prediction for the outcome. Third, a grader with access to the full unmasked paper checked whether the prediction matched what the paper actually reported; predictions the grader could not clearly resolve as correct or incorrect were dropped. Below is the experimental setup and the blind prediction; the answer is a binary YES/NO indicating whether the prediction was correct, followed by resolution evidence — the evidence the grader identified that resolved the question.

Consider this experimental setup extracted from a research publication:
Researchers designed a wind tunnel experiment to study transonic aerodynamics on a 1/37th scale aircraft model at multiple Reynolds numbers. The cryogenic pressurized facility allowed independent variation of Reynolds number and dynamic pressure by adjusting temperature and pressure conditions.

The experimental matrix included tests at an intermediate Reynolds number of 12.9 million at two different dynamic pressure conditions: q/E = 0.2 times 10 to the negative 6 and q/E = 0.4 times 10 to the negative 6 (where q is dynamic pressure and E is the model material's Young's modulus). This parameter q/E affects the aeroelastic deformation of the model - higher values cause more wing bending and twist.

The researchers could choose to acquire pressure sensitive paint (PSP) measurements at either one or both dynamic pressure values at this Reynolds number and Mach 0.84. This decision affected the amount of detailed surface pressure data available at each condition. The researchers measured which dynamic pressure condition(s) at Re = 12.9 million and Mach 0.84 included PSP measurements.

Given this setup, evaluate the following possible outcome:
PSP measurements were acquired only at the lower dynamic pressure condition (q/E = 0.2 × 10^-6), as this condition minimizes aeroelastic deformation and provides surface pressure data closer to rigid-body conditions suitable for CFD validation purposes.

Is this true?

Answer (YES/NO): NO